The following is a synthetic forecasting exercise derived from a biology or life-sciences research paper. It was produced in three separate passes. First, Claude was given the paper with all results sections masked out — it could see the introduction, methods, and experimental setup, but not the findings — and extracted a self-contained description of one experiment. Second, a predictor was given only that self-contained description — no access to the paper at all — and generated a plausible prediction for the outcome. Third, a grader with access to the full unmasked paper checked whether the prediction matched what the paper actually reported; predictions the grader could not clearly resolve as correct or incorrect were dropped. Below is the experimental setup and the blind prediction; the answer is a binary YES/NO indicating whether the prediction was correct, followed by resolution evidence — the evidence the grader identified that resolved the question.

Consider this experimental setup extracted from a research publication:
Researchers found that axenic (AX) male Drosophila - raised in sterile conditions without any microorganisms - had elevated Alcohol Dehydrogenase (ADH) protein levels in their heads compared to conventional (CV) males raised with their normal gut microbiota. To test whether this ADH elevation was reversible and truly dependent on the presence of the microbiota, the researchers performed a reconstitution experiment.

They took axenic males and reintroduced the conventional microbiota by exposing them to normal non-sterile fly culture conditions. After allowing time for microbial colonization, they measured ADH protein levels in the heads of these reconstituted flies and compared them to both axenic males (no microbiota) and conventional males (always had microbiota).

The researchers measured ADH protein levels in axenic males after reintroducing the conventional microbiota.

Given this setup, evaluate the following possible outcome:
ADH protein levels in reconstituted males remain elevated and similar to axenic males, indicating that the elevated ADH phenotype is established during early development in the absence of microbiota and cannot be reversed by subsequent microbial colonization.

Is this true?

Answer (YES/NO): NO